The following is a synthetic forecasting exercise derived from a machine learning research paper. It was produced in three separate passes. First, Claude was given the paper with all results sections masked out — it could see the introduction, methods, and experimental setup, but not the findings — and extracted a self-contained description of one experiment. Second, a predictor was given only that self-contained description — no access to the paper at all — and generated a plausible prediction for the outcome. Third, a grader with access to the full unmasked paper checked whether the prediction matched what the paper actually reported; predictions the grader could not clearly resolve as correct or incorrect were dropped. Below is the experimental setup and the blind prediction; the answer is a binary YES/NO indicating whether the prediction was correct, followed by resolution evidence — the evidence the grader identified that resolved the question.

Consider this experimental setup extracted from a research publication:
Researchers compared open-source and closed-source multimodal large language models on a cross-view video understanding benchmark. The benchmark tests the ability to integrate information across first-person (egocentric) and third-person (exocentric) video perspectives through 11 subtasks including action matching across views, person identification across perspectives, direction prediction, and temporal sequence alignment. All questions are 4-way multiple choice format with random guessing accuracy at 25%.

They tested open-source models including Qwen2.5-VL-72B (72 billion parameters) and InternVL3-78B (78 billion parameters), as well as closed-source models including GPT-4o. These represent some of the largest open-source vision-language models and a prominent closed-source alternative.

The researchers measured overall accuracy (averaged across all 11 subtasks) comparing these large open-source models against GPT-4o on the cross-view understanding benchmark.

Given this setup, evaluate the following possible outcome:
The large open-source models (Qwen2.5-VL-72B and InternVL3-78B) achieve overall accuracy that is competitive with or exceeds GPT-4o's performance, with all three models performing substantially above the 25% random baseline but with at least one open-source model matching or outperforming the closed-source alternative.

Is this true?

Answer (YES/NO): YES